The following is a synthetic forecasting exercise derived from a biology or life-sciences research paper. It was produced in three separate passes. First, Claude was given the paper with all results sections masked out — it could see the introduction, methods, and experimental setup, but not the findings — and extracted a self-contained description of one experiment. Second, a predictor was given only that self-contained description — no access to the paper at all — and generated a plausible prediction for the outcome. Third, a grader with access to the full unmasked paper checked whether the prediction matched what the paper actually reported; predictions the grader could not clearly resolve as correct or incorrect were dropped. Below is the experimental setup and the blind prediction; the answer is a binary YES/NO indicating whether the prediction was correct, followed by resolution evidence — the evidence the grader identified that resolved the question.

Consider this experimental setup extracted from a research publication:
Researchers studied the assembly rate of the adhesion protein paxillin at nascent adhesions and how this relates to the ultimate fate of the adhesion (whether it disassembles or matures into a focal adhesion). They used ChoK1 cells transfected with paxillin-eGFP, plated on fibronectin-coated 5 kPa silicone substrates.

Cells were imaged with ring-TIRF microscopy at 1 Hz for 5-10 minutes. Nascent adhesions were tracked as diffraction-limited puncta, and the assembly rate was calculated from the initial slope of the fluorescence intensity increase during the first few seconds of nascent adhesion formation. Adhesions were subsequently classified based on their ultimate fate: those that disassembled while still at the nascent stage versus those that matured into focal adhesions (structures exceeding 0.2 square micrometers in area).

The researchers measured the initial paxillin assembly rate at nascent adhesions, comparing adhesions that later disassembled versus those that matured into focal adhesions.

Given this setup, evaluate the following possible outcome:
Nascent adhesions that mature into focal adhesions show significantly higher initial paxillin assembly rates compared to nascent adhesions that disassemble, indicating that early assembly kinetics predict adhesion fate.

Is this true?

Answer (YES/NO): NO